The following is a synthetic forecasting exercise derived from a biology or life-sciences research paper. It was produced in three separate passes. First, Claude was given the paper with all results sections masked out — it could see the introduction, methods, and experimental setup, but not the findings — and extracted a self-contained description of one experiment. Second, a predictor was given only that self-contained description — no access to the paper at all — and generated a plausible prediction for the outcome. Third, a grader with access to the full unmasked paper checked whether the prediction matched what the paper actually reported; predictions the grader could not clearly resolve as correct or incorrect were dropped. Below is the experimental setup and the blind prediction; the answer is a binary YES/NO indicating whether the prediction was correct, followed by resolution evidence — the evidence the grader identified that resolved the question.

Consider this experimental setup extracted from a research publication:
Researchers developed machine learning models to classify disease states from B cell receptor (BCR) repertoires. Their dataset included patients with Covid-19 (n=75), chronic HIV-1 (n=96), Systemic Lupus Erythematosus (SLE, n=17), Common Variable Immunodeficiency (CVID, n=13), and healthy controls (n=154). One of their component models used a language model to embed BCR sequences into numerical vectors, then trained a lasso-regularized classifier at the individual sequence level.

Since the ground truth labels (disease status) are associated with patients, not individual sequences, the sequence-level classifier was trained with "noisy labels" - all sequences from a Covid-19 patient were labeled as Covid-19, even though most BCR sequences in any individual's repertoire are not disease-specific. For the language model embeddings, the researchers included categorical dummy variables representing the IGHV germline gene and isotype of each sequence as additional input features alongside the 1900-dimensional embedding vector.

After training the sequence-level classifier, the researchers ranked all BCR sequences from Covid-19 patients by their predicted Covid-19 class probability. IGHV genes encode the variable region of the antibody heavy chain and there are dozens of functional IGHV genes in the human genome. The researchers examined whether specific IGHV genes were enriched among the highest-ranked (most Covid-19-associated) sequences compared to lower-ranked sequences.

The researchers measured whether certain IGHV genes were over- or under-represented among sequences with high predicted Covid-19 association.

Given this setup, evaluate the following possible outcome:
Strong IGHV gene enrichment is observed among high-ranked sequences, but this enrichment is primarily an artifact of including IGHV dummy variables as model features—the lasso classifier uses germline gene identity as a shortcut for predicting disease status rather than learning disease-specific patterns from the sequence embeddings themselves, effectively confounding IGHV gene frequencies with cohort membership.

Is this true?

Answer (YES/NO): NO